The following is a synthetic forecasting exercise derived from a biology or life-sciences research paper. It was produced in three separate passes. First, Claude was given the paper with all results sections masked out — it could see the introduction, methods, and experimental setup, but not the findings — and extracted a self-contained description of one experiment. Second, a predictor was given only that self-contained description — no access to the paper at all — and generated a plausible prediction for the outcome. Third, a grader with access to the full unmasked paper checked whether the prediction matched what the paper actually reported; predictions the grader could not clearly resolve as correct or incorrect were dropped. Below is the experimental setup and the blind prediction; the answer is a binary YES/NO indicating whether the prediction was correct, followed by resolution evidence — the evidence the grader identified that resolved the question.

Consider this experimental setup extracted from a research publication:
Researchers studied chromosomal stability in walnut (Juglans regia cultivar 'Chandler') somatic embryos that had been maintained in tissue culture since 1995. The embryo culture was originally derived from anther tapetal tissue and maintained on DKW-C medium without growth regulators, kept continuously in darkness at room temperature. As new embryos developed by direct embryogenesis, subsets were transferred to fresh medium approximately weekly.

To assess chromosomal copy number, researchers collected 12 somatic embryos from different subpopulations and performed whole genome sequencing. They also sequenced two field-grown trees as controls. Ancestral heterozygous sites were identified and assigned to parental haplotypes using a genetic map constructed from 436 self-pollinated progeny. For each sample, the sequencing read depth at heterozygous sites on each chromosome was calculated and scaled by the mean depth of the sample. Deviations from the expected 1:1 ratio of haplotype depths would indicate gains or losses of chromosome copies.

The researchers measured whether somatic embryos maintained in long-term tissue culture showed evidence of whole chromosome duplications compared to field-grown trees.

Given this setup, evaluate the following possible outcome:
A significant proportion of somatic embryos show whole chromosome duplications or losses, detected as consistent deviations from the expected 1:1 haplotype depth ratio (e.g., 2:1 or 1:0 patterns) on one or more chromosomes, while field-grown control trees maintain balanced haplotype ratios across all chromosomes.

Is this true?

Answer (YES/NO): YES